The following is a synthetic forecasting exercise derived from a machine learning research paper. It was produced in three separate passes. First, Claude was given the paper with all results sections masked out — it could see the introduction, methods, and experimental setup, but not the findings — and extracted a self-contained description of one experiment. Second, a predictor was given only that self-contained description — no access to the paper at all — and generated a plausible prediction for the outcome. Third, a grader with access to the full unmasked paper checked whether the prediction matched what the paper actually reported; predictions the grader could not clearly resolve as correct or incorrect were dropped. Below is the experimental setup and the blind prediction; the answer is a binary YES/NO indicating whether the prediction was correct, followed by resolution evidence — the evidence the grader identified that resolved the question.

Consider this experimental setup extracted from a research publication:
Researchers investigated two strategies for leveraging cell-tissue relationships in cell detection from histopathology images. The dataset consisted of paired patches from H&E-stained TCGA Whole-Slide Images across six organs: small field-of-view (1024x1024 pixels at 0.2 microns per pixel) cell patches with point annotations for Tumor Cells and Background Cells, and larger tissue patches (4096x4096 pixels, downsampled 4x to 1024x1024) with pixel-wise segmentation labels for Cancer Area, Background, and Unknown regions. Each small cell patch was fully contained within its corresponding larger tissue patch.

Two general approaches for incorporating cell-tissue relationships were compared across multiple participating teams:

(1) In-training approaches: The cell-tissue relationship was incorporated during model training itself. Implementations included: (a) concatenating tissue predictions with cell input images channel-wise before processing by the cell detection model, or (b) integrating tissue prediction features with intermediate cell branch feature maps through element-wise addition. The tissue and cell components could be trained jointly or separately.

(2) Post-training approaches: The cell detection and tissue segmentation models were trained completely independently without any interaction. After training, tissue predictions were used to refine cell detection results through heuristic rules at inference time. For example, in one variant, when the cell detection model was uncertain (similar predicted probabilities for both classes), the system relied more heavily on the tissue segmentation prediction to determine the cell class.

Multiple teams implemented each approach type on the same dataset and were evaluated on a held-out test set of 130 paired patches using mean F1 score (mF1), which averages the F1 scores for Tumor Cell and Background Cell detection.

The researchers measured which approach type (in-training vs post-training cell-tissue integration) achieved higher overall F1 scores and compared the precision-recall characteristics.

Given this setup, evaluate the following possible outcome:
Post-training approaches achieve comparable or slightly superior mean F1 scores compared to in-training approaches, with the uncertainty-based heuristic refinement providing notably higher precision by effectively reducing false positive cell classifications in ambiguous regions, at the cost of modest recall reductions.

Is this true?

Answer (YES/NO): NO